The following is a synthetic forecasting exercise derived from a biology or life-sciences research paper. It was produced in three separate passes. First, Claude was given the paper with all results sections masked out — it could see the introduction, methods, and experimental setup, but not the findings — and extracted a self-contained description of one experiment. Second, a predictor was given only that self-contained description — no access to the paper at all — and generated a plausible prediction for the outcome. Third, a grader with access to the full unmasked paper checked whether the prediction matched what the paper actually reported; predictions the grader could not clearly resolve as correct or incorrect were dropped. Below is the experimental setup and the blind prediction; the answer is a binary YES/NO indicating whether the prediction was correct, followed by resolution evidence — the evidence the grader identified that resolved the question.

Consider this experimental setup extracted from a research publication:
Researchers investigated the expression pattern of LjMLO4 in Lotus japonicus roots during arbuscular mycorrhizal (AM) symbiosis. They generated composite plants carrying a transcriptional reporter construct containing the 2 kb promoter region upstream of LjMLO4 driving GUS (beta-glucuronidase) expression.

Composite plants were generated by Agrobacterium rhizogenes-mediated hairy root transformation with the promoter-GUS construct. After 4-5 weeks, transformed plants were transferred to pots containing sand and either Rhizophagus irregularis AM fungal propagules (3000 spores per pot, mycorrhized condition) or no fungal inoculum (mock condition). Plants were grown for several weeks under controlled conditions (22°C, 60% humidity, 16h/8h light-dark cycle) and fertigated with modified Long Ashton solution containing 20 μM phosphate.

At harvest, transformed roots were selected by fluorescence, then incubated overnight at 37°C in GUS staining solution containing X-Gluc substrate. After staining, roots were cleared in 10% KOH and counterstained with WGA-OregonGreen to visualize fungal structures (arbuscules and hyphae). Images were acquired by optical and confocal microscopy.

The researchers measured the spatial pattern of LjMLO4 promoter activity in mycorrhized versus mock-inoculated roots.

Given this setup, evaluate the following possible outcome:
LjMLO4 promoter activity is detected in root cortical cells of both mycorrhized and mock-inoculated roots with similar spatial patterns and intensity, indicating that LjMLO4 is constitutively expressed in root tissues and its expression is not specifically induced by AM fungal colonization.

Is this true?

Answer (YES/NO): NO